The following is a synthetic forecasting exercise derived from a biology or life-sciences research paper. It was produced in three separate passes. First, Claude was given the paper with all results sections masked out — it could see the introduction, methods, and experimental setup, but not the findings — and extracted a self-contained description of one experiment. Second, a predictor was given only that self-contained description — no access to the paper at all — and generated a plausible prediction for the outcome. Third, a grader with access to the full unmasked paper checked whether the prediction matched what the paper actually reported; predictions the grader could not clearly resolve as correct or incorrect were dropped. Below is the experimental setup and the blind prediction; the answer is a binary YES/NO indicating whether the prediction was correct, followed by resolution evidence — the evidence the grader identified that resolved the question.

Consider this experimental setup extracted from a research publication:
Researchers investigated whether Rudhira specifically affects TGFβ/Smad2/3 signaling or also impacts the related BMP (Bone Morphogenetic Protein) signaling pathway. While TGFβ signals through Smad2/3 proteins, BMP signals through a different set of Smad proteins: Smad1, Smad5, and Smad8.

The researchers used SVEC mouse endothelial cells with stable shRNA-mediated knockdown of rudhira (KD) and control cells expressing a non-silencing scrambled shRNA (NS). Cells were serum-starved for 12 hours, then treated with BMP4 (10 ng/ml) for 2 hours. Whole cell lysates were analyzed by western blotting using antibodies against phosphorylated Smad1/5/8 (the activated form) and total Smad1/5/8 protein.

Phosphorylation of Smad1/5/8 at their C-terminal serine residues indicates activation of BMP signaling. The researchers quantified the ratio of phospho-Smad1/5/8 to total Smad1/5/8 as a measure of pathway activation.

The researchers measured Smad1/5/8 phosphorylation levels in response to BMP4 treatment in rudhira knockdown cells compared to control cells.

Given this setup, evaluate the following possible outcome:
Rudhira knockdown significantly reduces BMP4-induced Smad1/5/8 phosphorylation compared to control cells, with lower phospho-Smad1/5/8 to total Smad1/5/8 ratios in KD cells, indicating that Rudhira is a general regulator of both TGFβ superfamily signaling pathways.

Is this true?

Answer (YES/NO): NO